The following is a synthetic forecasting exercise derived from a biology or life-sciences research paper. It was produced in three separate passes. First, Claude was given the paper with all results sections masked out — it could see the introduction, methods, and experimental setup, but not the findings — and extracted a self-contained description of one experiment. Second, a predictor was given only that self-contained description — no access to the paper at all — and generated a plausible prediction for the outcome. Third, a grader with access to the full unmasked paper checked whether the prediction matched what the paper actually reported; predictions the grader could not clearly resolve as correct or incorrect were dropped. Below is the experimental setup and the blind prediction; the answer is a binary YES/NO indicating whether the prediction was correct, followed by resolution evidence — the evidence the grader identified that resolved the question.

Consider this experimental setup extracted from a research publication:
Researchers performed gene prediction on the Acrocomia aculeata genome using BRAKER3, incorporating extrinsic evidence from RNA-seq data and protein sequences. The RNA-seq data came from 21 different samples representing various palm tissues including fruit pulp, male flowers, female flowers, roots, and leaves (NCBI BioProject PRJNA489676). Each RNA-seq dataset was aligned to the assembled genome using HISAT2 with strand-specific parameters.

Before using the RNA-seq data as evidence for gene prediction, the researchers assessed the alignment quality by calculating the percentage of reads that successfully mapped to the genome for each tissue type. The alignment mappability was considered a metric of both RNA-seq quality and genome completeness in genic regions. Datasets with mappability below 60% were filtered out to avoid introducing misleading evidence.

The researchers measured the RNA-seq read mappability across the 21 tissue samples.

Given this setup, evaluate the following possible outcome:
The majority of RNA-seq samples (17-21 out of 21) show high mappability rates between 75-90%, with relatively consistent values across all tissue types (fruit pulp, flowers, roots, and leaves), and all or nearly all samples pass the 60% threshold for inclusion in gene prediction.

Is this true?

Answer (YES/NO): NO